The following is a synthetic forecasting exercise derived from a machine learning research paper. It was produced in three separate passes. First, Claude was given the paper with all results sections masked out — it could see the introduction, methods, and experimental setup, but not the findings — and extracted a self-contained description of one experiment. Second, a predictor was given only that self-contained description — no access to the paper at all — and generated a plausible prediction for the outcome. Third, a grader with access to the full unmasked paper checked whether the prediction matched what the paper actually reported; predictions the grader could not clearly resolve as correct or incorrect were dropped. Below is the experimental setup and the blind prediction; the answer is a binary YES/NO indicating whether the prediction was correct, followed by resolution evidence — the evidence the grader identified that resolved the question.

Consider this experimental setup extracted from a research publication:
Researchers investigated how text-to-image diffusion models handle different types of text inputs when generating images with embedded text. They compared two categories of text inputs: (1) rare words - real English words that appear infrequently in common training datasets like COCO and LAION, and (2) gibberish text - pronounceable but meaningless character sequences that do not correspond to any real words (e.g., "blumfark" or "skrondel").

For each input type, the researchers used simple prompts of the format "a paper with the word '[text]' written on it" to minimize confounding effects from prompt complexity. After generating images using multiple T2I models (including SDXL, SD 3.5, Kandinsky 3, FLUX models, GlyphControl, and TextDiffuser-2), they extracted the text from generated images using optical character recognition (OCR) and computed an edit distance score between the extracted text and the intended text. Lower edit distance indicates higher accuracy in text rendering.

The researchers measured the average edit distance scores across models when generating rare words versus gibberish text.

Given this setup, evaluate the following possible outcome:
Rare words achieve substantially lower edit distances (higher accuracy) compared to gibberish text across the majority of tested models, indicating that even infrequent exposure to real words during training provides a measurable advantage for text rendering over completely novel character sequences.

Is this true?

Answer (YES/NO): NO